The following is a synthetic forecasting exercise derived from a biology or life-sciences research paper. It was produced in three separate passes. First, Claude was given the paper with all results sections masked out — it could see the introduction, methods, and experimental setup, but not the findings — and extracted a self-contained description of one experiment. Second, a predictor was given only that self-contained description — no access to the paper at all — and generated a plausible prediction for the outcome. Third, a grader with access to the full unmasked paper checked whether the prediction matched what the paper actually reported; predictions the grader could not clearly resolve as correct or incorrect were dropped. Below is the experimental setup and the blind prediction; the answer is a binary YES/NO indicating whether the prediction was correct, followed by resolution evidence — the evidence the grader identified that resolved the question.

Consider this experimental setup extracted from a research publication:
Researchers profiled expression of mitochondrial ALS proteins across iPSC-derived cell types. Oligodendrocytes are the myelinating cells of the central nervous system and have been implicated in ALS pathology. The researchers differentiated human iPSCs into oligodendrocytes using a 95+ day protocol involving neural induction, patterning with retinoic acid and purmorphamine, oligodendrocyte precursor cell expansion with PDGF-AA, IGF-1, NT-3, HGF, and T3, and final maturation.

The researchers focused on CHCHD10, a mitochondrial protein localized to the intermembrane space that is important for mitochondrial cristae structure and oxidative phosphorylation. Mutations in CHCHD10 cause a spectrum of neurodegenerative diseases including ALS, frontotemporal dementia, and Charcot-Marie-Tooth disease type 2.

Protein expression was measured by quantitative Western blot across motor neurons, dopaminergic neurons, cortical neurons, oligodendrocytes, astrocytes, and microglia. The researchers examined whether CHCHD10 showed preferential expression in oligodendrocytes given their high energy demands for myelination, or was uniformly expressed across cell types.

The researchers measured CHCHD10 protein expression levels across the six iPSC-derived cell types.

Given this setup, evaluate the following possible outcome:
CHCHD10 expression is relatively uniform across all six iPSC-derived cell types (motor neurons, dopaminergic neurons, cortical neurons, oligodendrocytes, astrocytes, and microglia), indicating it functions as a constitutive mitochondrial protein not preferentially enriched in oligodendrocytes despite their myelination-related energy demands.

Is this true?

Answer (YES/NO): NO